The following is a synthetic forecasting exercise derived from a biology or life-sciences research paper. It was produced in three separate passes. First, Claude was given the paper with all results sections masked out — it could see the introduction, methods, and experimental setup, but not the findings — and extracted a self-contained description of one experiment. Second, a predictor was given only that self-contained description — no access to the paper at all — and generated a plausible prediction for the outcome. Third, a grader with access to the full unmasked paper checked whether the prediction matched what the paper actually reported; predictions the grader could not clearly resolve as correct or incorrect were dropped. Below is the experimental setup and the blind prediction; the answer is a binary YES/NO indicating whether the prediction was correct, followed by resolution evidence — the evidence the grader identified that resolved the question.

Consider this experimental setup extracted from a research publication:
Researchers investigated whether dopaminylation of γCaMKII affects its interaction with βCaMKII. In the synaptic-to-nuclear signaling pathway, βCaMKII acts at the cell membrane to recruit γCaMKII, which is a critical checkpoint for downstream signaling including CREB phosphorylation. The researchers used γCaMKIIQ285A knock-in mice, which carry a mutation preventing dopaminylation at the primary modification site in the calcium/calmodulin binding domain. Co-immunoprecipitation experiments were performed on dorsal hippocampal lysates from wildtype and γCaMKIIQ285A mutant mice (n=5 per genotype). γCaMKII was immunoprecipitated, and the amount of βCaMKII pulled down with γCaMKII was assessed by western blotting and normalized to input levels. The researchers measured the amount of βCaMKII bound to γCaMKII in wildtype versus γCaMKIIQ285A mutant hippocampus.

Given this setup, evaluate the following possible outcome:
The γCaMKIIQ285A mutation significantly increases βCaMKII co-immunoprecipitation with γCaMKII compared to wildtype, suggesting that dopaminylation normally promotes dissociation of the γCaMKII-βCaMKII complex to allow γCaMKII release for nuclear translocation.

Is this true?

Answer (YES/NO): NO